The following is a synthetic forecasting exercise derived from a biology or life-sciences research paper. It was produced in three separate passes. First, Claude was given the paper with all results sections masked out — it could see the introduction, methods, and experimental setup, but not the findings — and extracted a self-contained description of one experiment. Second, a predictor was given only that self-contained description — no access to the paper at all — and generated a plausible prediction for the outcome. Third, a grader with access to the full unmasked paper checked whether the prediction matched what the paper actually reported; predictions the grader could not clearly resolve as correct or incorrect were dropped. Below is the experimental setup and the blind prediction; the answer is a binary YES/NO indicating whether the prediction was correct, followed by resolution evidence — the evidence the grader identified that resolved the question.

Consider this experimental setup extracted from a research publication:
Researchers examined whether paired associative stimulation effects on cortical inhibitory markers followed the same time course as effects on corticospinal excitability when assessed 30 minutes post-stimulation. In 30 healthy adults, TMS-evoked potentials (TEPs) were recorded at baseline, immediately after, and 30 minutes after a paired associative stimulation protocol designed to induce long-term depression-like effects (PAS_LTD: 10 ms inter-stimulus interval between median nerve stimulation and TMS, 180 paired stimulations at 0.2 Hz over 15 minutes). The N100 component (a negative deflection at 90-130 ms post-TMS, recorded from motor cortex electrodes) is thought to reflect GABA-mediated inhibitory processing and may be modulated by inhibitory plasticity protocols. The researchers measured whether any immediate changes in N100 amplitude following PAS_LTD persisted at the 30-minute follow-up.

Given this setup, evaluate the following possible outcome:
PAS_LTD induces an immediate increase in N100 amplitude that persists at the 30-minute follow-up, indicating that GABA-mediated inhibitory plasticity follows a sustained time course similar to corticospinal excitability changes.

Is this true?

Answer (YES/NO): NO